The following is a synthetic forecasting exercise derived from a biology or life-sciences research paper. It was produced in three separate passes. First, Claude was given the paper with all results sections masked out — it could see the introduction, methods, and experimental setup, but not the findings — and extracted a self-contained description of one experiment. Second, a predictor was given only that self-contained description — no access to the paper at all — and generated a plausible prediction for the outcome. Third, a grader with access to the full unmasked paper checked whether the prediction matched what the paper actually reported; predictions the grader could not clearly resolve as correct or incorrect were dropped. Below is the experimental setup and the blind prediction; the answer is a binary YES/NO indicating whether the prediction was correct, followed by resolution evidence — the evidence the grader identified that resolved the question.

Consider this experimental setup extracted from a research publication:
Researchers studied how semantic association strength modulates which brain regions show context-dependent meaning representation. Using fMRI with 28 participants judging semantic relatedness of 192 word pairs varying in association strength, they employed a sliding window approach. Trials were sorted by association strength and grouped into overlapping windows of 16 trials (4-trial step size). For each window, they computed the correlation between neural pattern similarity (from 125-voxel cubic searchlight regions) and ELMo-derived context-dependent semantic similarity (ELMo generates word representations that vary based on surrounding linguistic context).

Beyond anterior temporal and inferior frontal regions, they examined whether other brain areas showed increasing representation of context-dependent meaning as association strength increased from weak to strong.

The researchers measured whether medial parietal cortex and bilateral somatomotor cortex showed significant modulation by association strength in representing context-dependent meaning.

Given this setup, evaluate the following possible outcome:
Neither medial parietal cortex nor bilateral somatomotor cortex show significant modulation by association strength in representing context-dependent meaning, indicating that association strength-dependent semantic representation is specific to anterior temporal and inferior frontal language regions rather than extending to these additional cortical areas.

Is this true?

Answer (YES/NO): NO